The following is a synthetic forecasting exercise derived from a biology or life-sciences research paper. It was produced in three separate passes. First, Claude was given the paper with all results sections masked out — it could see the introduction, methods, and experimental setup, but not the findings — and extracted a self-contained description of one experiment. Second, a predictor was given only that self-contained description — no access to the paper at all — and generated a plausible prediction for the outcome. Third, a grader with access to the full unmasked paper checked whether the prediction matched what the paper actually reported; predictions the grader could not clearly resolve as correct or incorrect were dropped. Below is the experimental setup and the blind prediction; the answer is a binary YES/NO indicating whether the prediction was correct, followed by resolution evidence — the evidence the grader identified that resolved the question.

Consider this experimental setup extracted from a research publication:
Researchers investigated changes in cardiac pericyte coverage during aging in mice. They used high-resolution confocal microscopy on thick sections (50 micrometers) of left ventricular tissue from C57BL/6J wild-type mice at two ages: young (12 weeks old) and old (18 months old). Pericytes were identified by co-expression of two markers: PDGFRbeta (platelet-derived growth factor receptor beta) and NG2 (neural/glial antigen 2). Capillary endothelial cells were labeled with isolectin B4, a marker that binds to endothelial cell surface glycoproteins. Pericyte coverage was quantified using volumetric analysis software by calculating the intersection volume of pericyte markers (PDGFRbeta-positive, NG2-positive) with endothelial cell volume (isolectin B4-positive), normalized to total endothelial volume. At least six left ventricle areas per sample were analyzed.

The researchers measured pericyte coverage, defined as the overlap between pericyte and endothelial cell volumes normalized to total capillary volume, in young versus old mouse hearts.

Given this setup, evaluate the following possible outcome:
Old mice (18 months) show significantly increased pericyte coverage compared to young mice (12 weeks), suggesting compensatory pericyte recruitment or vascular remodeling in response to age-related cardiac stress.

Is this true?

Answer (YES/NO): NO